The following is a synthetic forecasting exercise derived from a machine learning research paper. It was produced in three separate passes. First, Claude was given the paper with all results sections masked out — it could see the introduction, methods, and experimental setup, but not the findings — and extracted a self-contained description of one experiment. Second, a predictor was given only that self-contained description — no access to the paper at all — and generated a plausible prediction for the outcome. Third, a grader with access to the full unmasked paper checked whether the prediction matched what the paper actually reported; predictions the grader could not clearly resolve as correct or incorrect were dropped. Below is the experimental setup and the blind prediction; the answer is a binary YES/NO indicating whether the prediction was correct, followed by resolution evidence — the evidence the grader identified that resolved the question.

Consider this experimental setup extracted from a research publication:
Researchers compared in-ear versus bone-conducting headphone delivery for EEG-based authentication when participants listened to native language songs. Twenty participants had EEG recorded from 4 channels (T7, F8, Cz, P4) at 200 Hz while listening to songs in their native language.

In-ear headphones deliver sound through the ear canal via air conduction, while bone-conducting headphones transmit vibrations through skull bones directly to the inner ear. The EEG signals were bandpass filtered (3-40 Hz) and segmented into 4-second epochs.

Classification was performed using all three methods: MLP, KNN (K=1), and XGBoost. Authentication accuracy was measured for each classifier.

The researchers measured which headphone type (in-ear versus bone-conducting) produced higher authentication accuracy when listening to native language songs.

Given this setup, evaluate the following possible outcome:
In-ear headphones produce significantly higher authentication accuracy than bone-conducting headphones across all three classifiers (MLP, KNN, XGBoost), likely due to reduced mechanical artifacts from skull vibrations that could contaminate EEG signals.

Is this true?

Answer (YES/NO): NO